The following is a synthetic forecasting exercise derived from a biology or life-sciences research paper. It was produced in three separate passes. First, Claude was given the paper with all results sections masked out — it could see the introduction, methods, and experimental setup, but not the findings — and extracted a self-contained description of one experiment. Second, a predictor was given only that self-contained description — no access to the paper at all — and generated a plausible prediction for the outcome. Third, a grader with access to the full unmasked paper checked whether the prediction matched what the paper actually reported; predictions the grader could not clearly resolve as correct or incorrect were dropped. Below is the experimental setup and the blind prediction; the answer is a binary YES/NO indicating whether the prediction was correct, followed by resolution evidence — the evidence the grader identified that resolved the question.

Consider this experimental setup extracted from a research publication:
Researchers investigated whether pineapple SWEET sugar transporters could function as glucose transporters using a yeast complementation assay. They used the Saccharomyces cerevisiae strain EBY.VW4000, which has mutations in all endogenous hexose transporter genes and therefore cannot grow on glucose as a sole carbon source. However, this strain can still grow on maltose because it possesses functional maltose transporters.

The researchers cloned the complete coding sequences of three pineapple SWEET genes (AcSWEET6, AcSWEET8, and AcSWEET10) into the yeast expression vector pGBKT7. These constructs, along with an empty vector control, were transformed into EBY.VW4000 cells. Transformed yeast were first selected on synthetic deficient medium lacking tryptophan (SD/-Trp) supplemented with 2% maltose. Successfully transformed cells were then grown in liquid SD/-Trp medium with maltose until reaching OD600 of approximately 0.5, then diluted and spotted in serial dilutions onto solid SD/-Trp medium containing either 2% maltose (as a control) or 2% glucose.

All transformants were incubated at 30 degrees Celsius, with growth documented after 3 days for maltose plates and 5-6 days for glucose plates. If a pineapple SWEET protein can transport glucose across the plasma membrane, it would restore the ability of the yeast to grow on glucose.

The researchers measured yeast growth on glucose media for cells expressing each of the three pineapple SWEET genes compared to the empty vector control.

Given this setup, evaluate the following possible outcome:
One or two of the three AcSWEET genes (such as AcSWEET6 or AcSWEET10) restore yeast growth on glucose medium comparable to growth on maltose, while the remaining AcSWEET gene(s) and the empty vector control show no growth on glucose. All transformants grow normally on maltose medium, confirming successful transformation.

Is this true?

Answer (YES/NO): NO